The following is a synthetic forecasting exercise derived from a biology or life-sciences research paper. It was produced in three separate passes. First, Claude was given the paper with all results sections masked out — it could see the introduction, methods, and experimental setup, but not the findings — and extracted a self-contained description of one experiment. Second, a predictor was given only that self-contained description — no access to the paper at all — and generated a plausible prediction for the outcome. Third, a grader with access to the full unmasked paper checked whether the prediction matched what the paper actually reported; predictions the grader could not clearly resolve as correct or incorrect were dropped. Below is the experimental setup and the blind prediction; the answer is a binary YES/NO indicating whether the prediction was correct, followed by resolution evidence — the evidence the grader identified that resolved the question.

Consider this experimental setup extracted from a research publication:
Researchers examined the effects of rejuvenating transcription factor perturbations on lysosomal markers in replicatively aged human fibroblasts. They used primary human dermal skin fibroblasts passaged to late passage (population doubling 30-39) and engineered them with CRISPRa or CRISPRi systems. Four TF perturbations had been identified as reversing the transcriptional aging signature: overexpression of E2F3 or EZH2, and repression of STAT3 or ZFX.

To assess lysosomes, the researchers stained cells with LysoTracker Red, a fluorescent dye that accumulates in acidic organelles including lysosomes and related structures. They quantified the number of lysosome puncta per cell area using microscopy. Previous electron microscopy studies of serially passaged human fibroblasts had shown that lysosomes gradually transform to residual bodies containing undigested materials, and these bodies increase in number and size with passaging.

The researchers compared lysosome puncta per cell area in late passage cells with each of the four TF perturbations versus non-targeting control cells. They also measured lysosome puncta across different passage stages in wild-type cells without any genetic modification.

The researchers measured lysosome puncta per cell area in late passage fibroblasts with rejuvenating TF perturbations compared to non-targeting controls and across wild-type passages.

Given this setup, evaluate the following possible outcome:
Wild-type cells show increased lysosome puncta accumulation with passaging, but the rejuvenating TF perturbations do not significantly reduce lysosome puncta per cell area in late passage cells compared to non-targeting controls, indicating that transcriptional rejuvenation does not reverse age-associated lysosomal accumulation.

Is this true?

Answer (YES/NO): NO